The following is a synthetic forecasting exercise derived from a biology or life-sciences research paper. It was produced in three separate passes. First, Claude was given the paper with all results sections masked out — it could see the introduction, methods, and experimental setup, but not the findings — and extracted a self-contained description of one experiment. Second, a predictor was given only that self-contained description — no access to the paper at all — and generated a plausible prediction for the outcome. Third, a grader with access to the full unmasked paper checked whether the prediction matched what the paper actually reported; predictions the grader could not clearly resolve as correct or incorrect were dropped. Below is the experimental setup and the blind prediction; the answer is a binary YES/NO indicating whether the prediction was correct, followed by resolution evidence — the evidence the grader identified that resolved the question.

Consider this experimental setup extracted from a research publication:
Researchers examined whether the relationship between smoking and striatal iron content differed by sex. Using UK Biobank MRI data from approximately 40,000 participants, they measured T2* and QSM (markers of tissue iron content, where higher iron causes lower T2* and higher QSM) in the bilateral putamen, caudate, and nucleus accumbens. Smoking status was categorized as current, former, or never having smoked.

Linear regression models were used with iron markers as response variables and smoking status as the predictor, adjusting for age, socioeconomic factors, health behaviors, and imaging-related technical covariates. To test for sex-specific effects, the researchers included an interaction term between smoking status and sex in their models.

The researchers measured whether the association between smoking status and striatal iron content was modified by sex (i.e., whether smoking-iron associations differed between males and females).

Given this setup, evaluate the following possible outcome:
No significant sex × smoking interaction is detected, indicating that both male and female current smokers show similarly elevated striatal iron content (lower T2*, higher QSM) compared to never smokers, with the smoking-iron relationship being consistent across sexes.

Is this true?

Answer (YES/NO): YES